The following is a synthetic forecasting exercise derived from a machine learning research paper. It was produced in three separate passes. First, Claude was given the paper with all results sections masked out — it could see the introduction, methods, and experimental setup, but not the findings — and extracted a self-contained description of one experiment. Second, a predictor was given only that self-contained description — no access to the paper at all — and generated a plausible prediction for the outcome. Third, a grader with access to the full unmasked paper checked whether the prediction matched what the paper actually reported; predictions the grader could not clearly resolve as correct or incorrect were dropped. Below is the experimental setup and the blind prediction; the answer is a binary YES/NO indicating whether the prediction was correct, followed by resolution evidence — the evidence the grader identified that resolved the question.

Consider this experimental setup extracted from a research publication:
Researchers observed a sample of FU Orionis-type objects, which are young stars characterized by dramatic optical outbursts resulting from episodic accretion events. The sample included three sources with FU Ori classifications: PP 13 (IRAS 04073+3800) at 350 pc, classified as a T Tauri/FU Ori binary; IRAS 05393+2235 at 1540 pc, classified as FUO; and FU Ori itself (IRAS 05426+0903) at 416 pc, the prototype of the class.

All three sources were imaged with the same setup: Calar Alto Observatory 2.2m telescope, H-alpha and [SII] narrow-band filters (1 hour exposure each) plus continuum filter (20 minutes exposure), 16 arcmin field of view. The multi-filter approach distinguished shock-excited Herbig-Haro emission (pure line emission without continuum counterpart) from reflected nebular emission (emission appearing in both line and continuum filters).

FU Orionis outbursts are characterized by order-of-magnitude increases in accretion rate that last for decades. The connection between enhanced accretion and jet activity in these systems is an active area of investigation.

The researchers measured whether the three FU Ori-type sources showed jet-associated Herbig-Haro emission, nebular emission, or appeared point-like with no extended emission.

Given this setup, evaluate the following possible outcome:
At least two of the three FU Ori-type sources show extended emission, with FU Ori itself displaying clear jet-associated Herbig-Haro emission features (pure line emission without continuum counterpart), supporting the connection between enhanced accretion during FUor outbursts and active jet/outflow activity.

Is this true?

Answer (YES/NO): NO